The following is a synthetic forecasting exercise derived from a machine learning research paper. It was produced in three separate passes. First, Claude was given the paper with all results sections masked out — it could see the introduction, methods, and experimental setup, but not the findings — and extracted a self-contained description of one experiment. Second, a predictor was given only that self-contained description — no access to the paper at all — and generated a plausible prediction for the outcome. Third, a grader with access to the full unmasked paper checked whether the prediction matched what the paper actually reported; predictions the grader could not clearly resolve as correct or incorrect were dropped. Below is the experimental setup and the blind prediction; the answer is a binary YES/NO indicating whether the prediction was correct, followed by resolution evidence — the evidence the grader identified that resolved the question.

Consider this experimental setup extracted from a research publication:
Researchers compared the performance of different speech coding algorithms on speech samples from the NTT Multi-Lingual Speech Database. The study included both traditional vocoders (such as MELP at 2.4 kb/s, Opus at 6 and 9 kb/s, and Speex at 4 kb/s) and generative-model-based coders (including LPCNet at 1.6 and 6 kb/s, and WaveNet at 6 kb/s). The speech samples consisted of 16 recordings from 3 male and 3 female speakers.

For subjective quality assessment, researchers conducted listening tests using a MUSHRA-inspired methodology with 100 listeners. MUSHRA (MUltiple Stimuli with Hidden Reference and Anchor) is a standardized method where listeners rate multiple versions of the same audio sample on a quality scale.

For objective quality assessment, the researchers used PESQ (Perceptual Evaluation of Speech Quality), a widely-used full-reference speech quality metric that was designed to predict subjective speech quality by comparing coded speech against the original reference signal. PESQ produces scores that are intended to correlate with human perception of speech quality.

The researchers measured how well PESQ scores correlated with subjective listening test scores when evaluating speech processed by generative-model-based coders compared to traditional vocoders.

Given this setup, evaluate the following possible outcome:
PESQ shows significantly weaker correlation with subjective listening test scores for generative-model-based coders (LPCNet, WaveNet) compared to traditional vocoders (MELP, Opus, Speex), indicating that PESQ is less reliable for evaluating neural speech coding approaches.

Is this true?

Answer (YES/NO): YES